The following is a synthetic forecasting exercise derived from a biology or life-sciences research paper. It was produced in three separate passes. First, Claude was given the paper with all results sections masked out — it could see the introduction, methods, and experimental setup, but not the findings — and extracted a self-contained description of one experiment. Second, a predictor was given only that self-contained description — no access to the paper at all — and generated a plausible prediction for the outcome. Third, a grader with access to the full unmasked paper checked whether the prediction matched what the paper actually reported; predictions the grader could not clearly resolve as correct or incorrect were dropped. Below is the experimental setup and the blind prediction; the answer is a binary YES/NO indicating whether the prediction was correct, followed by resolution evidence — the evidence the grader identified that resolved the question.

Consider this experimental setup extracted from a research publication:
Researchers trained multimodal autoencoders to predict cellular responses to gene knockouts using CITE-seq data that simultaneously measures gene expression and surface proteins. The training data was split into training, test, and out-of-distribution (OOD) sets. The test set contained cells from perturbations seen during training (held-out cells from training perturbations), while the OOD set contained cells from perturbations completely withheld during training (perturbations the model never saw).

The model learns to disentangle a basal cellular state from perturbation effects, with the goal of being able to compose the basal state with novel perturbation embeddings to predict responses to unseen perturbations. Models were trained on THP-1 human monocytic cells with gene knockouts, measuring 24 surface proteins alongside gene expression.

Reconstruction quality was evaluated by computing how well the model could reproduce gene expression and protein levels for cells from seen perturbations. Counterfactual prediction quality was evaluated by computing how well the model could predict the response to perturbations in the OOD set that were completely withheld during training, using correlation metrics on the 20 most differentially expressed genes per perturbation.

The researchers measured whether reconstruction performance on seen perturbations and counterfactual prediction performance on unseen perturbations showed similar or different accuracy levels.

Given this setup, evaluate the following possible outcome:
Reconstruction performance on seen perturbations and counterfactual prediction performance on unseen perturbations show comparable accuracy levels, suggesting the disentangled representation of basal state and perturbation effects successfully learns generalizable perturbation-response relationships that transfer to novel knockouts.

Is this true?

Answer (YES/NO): YES